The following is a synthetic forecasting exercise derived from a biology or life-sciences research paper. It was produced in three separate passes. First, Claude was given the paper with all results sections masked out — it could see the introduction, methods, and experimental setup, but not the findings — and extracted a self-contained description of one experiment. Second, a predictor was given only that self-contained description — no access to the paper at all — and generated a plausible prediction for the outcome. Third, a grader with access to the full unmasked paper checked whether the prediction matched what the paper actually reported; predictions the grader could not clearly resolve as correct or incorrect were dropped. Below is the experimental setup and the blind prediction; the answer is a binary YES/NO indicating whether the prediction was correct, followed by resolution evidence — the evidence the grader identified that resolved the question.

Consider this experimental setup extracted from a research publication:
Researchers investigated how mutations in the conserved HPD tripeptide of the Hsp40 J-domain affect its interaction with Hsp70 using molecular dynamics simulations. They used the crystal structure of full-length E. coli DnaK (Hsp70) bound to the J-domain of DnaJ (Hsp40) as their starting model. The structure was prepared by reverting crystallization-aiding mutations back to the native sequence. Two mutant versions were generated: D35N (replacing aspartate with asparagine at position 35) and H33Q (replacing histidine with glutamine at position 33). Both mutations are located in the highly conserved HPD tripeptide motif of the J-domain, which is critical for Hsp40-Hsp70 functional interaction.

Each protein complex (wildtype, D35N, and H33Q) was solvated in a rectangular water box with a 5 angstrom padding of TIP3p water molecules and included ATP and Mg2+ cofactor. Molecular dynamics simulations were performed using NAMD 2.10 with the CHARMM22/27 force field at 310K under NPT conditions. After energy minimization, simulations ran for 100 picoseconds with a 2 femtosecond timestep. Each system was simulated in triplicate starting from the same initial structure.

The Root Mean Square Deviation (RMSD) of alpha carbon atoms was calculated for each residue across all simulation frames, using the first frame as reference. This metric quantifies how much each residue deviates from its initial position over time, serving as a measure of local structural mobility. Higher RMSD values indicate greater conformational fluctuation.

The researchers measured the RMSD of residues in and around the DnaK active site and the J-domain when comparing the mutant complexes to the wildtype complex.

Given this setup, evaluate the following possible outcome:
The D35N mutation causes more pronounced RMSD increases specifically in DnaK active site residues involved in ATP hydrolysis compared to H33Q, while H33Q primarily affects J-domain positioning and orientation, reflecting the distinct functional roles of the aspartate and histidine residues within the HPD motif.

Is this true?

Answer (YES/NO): NO